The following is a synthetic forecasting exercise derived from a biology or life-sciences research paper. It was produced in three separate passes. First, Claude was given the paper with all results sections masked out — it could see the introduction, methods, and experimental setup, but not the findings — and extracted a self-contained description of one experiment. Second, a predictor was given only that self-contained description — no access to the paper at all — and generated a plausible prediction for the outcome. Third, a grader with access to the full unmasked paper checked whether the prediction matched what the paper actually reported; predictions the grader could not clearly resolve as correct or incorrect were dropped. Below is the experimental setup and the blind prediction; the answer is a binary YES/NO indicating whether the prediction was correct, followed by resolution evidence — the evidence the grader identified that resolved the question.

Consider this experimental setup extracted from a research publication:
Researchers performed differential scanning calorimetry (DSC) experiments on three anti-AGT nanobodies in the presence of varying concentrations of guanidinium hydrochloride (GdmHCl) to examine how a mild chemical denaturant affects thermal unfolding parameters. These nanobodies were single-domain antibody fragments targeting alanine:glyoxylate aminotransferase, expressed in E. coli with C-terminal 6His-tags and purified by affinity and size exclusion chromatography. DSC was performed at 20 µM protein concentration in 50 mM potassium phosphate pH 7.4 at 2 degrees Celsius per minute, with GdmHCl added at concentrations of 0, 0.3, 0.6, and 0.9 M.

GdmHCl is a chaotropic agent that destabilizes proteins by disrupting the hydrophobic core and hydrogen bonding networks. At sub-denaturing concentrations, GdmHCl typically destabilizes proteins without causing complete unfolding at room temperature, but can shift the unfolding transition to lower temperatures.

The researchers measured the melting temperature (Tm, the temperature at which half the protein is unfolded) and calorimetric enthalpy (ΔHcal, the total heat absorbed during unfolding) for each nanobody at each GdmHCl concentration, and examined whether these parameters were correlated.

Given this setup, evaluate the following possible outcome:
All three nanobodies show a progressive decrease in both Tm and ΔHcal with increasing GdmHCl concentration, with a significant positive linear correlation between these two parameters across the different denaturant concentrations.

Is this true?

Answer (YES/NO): YES